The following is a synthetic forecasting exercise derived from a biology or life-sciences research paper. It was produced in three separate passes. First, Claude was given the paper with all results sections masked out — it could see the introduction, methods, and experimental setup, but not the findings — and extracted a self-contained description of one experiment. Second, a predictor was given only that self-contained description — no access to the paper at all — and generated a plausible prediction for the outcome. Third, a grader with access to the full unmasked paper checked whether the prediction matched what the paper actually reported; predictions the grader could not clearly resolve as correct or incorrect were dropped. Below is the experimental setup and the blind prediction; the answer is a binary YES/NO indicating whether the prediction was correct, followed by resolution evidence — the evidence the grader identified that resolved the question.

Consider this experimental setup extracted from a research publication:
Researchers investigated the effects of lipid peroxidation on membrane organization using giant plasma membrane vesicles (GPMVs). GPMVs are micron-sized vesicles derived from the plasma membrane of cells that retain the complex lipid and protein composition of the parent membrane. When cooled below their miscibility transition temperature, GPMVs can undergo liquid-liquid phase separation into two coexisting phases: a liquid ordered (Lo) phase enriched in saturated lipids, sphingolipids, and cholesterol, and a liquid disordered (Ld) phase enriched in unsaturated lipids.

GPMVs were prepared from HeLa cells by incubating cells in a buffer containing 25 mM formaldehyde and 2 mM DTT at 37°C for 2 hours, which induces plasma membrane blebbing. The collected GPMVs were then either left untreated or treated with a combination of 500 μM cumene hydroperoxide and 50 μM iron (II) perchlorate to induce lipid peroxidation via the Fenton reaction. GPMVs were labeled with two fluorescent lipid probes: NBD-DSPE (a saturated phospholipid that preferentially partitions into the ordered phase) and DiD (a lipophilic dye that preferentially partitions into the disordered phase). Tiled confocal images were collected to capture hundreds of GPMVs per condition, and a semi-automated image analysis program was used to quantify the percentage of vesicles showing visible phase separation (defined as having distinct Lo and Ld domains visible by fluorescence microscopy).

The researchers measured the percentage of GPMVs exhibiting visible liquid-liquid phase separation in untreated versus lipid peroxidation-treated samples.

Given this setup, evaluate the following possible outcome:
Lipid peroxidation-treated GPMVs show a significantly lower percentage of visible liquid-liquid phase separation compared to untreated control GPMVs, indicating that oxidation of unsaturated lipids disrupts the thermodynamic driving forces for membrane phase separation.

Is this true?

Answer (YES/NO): NO